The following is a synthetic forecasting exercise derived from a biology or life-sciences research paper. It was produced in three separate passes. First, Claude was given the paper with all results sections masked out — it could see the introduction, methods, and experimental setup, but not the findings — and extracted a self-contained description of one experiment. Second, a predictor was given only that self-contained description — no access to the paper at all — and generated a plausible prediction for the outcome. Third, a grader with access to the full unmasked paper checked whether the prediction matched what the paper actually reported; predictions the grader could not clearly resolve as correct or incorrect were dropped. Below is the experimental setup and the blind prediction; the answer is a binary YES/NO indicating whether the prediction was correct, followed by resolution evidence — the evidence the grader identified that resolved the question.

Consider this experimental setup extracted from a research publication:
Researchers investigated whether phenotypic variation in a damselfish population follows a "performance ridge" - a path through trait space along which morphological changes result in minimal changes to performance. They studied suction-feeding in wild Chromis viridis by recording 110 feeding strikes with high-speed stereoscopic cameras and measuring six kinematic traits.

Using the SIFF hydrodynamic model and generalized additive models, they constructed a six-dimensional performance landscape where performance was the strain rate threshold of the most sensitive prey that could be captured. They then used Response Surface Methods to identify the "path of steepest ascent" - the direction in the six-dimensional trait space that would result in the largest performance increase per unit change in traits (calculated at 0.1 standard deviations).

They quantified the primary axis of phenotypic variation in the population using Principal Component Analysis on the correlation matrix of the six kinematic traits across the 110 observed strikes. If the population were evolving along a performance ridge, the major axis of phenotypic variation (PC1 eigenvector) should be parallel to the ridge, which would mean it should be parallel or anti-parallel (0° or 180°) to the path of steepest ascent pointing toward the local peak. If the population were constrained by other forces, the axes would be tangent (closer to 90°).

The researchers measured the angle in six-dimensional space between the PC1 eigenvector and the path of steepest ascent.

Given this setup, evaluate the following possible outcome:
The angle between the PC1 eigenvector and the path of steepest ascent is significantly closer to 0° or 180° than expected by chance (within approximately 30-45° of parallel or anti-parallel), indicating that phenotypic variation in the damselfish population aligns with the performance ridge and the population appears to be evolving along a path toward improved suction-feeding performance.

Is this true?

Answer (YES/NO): NO